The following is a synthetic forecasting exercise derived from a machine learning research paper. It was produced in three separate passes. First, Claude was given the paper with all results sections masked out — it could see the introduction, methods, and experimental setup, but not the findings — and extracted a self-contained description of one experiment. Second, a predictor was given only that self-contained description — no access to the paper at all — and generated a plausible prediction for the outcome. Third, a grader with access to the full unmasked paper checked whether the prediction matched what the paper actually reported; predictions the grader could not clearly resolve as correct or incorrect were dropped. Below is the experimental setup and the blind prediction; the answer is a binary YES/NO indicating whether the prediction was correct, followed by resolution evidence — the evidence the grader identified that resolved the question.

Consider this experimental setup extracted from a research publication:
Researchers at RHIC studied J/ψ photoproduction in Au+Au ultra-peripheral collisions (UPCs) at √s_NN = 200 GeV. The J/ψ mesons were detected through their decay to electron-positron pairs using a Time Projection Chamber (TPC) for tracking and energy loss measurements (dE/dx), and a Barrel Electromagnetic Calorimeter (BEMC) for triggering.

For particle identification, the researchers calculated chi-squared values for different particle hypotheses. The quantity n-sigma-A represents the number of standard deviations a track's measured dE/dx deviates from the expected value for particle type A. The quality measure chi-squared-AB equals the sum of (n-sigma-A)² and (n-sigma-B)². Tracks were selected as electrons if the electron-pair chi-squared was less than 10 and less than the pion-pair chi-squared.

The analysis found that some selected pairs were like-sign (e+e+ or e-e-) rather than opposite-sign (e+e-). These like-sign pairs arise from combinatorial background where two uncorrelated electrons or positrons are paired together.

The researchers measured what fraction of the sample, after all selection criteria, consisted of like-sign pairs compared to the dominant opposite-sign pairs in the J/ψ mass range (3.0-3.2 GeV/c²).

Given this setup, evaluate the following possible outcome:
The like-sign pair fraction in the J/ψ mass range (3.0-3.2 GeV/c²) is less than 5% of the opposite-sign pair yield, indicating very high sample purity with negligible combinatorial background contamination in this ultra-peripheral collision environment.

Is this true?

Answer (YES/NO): YES